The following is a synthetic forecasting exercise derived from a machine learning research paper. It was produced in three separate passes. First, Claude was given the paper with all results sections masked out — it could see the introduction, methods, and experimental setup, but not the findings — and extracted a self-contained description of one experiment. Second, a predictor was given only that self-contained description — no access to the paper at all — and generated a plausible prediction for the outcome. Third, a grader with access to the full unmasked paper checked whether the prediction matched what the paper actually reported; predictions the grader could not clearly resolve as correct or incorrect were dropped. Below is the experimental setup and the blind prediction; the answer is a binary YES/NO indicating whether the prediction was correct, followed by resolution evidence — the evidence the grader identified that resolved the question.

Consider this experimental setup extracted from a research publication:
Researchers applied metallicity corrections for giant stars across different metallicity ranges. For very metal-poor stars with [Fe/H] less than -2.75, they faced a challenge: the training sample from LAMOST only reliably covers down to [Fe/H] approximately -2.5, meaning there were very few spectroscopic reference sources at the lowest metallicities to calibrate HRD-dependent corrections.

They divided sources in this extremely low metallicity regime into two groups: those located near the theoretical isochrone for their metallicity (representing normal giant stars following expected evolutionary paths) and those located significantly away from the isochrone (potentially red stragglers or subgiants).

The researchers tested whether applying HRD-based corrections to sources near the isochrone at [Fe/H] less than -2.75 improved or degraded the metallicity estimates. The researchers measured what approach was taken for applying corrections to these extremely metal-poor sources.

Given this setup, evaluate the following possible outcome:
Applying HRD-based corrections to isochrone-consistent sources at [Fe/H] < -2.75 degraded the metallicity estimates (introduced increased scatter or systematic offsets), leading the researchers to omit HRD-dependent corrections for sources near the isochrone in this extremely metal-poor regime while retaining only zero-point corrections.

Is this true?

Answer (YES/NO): NO